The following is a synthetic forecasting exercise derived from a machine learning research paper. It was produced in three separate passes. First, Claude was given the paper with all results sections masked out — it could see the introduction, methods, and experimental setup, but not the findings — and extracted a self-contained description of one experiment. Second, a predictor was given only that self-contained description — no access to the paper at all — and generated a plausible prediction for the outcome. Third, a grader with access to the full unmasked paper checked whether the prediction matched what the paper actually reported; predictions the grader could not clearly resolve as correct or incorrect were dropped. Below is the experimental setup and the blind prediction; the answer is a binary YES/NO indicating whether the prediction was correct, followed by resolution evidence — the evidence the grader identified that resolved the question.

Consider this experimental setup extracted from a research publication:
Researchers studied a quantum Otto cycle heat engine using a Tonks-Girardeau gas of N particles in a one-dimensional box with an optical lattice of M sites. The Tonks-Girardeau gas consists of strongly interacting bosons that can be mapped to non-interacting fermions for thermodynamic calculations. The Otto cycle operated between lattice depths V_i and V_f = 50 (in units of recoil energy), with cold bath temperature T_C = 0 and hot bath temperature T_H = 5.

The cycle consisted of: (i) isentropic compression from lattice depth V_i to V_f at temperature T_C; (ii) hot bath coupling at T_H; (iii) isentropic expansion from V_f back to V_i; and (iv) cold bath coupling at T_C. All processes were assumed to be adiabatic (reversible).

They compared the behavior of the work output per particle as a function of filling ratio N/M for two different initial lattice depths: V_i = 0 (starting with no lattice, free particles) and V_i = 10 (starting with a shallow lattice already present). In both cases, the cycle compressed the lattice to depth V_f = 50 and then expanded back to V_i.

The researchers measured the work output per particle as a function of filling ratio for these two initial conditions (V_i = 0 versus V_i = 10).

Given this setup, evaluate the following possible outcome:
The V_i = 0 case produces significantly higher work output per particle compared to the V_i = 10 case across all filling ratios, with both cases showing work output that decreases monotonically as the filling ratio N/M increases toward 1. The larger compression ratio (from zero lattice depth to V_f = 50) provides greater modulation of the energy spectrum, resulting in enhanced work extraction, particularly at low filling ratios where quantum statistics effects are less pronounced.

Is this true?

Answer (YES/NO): NO